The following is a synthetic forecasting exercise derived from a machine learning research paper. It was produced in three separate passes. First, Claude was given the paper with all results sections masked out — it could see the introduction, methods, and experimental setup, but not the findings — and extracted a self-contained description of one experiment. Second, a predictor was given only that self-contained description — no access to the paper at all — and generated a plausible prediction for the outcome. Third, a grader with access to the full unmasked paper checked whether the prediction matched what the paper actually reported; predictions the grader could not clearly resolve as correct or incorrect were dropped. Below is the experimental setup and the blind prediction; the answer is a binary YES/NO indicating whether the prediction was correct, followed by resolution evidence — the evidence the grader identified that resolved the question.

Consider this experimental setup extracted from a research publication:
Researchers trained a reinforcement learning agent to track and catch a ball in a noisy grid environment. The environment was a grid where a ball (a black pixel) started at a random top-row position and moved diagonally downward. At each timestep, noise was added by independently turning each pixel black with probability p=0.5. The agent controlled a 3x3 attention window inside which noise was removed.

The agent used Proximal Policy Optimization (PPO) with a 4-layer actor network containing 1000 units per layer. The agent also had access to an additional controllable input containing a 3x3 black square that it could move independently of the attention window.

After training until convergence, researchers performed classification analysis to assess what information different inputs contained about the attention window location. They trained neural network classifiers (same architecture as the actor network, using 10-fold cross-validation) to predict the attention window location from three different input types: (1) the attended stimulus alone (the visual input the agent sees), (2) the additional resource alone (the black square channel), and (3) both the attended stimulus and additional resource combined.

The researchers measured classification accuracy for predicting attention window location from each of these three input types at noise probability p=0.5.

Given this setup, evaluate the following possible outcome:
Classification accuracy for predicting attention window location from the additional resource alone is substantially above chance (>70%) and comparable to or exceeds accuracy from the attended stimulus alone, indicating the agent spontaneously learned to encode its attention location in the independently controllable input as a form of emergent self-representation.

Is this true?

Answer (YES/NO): NO